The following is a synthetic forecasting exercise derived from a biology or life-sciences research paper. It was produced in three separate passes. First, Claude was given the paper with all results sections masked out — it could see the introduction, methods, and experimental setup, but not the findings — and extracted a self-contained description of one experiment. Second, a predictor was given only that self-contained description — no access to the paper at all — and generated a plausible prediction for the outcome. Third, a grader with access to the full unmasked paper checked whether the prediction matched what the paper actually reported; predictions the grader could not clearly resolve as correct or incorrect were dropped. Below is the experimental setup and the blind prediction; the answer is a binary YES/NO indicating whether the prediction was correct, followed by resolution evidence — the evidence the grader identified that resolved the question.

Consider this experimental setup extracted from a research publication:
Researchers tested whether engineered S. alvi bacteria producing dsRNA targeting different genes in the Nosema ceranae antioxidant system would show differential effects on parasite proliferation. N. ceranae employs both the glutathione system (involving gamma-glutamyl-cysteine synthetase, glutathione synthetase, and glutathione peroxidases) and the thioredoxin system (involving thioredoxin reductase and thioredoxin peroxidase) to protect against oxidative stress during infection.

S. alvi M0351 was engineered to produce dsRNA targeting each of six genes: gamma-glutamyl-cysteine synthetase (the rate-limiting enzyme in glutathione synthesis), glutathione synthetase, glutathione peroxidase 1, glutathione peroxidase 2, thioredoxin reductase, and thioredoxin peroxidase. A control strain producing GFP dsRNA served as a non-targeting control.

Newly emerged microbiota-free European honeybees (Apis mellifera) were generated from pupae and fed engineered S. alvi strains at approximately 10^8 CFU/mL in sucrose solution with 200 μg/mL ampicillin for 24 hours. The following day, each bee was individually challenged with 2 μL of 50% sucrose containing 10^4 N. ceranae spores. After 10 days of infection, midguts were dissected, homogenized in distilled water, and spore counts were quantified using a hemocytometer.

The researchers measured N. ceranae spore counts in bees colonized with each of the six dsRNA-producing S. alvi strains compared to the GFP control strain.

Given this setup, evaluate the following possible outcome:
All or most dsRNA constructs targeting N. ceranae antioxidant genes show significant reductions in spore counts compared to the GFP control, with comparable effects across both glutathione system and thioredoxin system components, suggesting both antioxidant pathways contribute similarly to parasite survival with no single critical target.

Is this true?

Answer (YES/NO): NO